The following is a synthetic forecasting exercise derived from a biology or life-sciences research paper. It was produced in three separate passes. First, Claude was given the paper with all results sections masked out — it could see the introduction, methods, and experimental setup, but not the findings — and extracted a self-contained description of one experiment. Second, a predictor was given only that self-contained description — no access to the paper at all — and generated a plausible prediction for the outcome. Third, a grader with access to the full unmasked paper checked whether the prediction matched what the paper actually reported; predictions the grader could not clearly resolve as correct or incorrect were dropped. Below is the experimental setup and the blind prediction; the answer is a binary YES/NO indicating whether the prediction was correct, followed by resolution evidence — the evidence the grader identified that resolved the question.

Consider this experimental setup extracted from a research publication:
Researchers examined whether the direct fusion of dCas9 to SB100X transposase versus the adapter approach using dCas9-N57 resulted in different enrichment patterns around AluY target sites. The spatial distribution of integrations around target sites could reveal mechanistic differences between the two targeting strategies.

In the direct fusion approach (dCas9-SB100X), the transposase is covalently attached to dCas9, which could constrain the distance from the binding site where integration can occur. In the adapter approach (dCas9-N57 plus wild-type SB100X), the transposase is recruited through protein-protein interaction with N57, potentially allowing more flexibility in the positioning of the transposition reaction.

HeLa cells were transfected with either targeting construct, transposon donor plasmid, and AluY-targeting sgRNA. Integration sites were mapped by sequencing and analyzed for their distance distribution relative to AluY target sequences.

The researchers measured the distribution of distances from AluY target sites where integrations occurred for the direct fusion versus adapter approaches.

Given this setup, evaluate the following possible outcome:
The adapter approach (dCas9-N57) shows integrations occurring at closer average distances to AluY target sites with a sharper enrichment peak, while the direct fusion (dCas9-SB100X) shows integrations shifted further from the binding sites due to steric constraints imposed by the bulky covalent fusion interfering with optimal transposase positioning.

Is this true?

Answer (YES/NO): NO